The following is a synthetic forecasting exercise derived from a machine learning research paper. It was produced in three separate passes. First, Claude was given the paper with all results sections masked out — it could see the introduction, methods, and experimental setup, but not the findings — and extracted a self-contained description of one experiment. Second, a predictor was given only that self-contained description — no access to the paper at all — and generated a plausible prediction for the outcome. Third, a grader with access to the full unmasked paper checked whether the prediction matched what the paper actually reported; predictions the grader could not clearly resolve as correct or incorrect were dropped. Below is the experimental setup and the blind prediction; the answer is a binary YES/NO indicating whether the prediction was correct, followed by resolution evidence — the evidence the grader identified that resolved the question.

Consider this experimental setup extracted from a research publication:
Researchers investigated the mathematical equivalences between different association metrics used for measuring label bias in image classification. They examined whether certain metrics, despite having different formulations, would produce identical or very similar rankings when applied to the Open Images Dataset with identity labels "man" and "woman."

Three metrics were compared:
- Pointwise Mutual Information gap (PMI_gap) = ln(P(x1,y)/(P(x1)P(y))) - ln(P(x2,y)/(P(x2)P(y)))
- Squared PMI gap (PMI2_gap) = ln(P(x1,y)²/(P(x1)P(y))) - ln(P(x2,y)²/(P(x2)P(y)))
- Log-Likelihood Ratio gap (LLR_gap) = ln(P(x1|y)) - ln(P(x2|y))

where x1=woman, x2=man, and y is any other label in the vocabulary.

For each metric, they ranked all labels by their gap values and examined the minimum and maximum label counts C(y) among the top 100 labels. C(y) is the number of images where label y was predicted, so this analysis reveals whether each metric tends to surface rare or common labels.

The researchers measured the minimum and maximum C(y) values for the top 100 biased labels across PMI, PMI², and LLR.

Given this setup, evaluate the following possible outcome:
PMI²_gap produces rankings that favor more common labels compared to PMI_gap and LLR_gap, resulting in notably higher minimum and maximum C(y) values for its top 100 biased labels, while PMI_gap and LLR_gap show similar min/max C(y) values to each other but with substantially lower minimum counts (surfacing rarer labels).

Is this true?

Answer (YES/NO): NO